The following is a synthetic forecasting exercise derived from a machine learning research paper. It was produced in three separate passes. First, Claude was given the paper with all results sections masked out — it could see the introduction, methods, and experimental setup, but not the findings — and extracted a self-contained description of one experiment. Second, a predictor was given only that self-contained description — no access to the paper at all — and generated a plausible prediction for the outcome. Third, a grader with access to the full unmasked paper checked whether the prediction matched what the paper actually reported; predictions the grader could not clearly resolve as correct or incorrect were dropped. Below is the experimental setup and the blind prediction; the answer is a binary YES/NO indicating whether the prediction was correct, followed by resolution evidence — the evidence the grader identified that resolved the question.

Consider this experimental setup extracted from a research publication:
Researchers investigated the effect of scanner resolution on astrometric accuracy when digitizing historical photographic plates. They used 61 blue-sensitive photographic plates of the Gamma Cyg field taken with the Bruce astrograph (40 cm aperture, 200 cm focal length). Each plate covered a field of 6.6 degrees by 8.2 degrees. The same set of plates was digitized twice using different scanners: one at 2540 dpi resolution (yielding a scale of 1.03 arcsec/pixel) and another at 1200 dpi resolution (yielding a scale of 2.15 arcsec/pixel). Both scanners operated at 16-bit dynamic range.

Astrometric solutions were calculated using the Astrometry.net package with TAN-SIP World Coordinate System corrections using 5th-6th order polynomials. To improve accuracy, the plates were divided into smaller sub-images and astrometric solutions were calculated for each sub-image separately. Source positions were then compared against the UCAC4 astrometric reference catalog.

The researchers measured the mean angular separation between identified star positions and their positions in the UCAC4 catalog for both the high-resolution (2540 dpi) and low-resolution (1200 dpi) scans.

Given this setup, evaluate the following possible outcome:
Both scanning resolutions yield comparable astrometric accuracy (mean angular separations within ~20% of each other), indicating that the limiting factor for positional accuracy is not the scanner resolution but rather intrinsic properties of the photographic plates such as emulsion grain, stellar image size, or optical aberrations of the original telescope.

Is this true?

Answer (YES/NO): YES